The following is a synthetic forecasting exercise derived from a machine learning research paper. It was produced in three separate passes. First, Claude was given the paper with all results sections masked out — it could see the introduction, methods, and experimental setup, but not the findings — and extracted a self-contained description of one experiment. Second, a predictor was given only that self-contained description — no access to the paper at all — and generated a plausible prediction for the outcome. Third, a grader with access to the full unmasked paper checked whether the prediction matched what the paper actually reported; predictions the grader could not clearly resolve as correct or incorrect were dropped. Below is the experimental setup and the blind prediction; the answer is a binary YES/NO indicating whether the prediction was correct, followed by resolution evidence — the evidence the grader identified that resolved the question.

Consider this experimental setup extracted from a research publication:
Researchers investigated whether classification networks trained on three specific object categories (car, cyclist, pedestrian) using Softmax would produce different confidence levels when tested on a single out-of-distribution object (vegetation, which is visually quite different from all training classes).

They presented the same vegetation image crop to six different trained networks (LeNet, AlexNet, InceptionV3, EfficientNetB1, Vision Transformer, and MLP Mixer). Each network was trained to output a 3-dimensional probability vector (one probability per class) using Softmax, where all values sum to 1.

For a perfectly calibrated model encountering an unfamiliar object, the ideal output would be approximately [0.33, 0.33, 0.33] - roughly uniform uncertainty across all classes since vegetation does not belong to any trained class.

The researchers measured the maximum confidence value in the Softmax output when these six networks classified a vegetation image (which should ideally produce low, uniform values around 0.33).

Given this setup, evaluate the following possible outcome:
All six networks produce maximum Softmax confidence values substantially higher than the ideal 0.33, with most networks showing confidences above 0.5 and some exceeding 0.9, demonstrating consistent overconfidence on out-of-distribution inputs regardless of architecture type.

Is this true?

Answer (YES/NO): YES